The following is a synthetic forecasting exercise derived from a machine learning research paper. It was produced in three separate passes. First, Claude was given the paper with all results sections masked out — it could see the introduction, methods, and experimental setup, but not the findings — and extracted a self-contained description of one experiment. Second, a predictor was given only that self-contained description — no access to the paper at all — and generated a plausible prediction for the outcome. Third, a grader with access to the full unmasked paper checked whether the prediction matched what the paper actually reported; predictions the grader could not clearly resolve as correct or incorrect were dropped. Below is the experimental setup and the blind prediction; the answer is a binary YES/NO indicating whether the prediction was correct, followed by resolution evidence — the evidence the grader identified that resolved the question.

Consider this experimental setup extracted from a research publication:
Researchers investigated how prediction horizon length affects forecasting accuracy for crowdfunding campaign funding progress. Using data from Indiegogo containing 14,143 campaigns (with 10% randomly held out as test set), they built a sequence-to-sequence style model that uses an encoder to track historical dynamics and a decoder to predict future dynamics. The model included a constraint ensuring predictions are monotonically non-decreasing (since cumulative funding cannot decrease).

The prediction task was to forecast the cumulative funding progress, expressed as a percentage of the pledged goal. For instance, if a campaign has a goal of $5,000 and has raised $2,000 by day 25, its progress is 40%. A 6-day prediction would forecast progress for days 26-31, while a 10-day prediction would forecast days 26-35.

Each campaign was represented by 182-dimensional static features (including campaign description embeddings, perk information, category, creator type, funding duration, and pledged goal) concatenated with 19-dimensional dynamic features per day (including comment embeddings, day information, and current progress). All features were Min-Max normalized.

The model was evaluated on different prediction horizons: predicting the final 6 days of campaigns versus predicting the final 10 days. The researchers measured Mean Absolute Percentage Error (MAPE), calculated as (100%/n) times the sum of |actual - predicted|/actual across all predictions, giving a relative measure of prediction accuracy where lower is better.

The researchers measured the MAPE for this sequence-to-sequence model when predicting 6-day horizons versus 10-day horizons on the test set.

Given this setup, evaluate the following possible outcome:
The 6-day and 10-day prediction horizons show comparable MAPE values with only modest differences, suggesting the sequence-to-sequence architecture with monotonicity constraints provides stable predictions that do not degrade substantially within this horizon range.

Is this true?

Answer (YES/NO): YES